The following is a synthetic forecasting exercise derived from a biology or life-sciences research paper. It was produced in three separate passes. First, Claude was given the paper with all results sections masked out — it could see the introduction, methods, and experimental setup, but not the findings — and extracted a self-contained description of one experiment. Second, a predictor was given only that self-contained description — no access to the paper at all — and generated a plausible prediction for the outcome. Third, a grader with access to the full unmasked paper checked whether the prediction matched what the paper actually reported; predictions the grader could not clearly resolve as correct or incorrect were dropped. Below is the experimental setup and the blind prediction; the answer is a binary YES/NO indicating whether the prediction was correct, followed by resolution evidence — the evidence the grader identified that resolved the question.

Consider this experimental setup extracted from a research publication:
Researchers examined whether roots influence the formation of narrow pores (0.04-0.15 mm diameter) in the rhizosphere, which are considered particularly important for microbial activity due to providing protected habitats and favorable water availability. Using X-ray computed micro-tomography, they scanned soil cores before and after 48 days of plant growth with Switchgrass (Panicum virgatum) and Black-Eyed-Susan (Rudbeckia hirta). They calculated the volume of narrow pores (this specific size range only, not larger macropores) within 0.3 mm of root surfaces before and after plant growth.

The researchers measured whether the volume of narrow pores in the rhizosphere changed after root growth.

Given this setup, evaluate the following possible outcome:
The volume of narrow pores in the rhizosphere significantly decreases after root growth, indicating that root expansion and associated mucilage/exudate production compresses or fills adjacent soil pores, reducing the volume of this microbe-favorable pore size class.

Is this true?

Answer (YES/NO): NO